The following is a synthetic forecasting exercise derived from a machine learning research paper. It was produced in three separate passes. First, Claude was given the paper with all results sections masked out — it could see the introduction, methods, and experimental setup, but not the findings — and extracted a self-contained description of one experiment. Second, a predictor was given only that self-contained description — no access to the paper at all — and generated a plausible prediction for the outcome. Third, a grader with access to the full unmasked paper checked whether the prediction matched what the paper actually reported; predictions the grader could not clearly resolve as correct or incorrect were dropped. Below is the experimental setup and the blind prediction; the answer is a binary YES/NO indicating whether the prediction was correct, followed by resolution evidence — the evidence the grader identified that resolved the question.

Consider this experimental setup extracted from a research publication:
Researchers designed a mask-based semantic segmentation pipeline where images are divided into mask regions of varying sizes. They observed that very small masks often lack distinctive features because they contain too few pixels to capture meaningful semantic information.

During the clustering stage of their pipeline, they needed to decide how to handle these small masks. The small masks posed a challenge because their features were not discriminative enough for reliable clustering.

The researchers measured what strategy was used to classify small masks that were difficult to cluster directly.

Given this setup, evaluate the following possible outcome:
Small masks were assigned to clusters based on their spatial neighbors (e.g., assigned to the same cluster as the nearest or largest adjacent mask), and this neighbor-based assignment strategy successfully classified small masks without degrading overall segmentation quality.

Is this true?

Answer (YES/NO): NO